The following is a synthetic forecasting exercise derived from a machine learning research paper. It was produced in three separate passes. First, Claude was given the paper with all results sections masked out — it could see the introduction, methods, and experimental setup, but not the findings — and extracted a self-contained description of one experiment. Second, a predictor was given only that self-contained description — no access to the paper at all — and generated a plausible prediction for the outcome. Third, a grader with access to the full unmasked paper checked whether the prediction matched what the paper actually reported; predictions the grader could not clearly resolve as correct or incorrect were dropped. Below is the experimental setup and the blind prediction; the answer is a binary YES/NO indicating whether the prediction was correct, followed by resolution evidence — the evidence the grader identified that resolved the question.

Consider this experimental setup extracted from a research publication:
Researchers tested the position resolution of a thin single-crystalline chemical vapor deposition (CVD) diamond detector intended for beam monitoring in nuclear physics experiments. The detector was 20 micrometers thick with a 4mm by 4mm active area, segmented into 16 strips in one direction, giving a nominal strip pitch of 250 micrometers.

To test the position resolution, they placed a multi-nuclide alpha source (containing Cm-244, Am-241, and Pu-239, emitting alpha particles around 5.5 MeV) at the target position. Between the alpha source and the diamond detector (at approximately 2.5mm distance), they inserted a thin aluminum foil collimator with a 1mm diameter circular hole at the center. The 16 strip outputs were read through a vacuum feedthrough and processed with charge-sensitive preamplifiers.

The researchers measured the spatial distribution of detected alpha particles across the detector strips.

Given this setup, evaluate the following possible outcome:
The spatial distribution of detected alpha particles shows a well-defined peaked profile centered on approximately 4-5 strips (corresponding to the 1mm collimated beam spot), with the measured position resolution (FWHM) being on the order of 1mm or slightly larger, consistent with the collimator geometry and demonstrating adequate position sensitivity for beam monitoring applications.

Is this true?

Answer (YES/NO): YES